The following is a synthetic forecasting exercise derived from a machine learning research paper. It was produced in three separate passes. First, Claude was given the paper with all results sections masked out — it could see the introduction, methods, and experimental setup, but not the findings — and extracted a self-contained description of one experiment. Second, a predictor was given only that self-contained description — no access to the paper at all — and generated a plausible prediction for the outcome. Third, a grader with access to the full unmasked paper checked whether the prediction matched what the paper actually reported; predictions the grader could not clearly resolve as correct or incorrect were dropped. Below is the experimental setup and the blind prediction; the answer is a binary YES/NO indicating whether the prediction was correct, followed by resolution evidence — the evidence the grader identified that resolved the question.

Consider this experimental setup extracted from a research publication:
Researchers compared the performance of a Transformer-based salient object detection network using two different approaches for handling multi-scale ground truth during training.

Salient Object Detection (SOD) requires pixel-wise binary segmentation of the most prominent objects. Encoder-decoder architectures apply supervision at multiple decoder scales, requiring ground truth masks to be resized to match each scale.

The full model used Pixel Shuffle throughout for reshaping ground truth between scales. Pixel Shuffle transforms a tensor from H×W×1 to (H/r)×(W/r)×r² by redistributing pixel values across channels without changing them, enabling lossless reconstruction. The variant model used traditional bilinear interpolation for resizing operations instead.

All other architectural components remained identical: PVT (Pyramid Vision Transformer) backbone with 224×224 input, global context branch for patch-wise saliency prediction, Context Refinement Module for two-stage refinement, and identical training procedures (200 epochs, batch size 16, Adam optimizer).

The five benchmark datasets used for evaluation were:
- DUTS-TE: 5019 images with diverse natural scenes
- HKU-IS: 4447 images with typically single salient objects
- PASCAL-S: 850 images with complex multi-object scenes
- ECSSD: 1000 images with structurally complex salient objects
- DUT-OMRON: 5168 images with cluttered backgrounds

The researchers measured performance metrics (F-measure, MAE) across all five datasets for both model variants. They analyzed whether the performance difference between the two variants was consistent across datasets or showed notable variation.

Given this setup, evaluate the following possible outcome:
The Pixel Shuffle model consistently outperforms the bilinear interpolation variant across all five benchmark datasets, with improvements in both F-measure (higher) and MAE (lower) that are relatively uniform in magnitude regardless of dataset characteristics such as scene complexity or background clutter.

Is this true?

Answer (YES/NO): NO